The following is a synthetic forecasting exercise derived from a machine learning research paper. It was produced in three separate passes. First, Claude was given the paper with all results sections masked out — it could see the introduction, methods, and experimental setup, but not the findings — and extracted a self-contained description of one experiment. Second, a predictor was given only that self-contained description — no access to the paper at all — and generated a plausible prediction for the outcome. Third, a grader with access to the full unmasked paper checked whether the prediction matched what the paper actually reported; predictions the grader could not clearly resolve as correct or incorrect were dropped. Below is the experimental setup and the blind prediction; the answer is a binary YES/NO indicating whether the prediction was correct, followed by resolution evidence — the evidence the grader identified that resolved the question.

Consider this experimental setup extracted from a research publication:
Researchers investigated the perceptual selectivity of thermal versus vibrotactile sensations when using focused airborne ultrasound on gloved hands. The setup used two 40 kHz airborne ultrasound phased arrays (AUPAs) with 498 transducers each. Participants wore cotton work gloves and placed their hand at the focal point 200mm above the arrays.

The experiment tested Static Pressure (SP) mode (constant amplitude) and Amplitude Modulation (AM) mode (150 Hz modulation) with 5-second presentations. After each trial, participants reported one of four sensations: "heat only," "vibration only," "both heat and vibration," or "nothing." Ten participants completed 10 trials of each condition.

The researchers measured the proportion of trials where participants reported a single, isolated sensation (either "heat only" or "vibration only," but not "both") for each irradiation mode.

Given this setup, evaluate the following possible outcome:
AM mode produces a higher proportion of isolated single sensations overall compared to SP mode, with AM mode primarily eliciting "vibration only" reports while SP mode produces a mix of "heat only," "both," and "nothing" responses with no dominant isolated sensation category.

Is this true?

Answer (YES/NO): NO